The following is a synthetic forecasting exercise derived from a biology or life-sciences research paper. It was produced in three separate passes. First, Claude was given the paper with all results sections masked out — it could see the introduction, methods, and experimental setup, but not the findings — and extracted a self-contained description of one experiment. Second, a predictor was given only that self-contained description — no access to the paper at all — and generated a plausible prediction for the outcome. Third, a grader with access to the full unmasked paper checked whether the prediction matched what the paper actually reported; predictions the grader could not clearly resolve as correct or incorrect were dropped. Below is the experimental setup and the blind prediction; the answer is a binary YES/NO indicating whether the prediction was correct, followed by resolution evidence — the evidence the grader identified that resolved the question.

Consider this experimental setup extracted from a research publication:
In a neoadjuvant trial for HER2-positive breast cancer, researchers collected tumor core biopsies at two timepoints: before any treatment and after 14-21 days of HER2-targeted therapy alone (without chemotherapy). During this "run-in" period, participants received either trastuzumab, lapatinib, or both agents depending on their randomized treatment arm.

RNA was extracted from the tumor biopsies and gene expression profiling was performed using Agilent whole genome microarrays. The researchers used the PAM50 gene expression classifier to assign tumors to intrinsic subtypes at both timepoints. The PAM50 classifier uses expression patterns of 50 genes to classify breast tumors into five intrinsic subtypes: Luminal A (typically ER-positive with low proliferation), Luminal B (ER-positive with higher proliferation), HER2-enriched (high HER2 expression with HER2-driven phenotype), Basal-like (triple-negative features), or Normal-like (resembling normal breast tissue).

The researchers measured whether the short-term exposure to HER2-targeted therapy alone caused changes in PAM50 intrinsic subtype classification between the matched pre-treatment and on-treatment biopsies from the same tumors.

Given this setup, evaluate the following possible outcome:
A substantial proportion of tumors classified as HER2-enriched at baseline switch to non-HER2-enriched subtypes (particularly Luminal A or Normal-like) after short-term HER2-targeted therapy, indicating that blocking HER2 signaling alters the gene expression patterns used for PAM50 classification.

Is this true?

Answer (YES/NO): NO